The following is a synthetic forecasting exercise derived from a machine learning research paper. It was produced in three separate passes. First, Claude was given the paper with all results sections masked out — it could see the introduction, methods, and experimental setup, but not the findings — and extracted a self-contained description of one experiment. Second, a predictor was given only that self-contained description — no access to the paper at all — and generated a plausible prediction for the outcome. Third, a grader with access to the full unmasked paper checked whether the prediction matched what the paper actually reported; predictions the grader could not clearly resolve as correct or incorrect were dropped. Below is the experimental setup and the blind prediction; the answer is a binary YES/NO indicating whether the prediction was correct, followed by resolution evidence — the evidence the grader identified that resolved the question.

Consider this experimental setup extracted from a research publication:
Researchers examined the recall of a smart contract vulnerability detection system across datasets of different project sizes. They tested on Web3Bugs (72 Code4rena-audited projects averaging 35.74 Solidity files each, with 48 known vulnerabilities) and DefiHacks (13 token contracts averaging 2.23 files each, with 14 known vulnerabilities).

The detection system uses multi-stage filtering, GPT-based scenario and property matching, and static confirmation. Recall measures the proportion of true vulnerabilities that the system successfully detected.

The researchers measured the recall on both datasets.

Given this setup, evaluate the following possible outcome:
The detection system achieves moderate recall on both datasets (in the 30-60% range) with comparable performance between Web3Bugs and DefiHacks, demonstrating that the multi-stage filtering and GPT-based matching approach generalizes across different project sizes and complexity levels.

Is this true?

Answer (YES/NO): NO